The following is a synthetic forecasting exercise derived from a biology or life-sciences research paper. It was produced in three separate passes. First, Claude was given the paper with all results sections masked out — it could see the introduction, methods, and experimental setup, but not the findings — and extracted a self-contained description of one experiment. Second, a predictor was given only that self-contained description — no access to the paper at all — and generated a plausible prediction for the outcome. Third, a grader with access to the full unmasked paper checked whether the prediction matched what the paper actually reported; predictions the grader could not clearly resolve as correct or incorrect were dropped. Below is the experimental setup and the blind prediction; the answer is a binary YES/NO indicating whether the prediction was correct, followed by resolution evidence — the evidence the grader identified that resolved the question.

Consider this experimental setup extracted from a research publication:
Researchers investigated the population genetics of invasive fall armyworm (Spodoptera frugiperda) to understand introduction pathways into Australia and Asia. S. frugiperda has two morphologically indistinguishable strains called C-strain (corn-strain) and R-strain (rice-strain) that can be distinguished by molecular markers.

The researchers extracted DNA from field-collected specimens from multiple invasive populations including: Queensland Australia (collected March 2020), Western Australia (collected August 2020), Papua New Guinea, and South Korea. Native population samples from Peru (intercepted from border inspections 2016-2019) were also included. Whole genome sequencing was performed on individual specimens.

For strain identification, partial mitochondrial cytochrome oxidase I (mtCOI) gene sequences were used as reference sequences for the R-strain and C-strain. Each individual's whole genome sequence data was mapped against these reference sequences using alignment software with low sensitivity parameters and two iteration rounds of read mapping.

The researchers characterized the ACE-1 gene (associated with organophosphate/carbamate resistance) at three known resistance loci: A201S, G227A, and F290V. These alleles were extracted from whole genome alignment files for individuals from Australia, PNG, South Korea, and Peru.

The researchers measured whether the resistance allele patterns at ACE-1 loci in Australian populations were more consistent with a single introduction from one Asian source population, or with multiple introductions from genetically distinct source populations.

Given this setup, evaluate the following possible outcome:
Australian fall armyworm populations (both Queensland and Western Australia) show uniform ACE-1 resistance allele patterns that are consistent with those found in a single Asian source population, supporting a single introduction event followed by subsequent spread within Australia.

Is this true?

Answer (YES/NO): NO